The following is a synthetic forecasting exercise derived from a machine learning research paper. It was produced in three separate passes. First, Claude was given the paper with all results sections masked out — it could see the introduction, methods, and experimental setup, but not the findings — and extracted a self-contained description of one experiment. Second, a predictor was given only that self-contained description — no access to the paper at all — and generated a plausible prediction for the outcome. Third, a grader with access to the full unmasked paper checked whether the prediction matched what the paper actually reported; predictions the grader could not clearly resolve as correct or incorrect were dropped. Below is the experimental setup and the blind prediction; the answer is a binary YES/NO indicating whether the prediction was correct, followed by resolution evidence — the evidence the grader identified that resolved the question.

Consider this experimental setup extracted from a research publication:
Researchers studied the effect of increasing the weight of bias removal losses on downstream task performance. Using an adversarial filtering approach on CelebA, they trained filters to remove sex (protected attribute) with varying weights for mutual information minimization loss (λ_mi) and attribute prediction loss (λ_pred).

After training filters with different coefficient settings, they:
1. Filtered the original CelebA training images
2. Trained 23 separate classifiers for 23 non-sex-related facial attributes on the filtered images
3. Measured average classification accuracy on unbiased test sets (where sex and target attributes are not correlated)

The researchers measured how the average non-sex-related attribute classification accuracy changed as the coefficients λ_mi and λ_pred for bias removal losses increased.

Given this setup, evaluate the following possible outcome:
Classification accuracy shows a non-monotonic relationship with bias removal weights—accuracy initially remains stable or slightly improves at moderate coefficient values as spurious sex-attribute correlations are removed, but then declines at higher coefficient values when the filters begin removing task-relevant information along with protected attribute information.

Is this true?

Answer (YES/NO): NO